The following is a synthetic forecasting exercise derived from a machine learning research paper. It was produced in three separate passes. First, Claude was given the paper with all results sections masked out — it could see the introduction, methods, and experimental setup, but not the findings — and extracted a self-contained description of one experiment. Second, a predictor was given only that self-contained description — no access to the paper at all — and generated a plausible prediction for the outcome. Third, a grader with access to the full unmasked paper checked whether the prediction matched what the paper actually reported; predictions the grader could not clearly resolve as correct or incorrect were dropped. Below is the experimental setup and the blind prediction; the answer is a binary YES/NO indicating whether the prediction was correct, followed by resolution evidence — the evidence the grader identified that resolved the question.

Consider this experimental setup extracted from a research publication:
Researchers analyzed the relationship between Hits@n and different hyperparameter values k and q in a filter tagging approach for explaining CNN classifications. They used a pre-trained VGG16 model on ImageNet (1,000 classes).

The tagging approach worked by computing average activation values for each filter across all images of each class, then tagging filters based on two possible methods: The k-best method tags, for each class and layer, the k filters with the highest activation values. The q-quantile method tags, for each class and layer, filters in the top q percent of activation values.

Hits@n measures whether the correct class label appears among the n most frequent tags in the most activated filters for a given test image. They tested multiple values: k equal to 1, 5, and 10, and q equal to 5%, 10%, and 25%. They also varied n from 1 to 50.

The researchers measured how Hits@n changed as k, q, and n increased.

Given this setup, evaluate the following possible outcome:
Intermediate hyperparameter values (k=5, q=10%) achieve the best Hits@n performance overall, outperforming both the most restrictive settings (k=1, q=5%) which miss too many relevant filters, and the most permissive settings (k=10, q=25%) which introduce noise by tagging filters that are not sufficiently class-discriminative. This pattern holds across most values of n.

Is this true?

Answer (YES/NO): NO